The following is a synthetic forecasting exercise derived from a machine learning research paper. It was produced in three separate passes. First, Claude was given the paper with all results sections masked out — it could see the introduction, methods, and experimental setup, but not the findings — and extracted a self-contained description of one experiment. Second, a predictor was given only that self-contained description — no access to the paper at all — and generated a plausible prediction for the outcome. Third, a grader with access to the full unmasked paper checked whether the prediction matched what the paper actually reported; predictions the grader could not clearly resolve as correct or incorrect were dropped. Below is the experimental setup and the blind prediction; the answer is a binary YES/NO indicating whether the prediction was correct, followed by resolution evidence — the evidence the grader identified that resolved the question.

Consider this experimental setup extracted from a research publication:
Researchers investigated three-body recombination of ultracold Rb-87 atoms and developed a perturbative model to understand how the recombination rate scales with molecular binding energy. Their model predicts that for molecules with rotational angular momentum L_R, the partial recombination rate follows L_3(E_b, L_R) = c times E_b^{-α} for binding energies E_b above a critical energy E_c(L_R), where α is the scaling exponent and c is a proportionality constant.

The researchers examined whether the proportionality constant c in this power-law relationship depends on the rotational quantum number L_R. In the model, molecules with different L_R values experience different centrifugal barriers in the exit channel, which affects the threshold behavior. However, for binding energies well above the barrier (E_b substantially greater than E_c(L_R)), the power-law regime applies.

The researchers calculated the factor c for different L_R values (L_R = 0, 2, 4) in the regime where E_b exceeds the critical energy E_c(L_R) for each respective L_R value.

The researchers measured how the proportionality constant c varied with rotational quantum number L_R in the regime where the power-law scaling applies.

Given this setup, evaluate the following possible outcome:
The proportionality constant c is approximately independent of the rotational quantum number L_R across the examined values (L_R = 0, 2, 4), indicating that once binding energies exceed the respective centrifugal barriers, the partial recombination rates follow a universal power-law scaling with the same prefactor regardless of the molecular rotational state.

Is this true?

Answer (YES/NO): YES